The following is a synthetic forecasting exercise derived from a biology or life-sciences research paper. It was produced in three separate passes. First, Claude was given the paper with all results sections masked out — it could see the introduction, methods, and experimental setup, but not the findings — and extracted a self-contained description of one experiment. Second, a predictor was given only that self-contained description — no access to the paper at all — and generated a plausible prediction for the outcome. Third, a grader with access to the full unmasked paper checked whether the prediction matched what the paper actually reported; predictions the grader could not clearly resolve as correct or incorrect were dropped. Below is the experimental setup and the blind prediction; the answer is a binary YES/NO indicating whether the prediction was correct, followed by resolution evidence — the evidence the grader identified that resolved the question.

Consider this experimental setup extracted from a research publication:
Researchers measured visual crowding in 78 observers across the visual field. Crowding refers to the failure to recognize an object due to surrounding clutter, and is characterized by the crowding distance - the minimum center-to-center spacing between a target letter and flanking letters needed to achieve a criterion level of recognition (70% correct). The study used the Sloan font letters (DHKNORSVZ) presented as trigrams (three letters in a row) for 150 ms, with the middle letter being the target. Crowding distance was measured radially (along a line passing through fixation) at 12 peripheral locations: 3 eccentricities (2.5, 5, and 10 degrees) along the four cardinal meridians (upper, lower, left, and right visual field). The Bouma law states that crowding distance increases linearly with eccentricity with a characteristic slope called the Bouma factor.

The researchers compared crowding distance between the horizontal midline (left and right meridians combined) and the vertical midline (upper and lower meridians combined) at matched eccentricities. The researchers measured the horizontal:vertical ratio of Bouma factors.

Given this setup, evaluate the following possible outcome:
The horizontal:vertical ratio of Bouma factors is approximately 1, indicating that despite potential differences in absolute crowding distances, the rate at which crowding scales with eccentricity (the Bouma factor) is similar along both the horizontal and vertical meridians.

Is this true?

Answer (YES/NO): NO